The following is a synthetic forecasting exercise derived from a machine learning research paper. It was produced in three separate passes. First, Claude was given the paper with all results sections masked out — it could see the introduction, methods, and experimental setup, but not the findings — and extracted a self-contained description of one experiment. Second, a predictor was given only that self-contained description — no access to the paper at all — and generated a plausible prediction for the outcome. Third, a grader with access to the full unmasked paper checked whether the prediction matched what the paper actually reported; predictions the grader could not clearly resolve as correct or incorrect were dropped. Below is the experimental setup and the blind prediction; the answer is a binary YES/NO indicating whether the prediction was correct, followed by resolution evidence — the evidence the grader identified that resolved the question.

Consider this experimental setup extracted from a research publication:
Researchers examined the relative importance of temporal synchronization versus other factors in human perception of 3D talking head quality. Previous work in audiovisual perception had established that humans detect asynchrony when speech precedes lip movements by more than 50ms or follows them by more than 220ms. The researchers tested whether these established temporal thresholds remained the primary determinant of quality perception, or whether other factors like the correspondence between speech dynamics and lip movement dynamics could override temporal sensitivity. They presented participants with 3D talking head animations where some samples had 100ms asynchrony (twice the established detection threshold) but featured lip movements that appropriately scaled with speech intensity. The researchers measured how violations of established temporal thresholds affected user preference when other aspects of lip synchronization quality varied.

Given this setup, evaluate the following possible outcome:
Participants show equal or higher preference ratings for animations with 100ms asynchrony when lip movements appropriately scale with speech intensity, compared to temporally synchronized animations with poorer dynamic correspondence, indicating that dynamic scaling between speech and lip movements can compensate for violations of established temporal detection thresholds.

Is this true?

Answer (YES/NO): YES